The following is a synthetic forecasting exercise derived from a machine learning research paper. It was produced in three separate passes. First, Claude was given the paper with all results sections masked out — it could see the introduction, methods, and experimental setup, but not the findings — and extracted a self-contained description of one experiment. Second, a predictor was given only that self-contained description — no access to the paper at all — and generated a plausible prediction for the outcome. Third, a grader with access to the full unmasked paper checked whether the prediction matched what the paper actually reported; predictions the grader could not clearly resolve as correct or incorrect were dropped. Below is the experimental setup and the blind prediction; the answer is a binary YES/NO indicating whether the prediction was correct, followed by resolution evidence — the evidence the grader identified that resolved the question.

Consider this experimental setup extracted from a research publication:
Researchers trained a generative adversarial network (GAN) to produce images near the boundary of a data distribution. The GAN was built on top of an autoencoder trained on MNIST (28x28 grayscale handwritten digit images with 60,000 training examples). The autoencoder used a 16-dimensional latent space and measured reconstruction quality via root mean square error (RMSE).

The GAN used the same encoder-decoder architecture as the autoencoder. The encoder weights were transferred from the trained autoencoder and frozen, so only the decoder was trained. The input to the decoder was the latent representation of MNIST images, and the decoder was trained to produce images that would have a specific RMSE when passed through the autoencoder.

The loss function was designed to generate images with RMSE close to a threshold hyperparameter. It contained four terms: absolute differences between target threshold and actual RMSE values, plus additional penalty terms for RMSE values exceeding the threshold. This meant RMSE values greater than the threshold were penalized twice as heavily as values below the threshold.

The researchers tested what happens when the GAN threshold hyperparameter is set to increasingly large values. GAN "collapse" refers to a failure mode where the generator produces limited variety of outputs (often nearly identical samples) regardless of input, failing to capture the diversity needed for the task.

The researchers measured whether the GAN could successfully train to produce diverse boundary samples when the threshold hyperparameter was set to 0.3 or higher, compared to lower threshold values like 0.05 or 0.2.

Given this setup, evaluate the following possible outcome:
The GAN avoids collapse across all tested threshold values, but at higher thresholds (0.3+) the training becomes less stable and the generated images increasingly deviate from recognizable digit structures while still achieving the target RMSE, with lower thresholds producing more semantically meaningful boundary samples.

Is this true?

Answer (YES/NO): NO